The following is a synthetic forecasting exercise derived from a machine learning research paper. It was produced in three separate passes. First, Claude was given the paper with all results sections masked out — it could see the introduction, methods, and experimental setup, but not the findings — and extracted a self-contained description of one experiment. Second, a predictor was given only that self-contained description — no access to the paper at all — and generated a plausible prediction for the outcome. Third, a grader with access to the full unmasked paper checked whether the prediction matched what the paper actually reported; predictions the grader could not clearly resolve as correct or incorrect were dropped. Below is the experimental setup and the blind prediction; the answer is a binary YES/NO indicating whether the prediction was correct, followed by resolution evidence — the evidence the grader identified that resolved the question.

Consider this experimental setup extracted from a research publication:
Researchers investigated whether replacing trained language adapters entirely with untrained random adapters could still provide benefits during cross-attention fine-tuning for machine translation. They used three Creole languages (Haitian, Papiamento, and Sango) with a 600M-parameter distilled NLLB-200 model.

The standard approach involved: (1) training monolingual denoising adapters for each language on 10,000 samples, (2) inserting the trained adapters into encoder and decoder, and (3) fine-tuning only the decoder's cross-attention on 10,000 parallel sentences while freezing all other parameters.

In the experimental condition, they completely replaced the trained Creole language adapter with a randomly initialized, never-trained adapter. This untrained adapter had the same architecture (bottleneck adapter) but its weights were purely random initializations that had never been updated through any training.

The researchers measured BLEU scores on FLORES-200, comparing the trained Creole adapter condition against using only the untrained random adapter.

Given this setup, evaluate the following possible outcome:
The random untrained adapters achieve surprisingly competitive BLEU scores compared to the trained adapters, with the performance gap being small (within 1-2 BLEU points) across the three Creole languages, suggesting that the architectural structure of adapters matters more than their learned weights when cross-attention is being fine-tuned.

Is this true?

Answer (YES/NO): NO